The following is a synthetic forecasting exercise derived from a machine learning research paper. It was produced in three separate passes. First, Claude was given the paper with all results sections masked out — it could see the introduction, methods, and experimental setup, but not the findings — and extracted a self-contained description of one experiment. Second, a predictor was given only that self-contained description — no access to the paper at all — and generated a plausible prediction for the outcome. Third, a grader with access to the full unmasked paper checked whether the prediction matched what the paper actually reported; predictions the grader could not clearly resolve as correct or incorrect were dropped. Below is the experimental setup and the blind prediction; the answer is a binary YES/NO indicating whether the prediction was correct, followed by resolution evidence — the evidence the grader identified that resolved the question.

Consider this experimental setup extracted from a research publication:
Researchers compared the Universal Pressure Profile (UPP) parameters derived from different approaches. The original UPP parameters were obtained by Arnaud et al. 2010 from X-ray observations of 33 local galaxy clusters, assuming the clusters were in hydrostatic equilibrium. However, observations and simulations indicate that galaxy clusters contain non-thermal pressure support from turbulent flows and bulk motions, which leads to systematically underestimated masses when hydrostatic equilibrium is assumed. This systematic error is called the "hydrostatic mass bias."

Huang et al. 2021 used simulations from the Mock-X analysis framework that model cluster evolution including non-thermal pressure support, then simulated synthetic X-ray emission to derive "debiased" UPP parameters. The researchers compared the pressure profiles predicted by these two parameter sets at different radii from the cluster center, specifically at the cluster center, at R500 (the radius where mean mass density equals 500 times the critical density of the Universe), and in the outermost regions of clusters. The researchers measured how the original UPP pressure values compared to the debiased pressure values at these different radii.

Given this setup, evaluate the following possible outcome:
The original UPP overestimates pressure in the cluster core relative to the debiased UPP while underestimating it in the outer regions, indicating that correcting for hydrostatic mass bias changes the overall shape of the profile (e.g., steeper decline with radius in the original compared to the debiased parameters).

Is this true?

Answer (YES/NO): NO